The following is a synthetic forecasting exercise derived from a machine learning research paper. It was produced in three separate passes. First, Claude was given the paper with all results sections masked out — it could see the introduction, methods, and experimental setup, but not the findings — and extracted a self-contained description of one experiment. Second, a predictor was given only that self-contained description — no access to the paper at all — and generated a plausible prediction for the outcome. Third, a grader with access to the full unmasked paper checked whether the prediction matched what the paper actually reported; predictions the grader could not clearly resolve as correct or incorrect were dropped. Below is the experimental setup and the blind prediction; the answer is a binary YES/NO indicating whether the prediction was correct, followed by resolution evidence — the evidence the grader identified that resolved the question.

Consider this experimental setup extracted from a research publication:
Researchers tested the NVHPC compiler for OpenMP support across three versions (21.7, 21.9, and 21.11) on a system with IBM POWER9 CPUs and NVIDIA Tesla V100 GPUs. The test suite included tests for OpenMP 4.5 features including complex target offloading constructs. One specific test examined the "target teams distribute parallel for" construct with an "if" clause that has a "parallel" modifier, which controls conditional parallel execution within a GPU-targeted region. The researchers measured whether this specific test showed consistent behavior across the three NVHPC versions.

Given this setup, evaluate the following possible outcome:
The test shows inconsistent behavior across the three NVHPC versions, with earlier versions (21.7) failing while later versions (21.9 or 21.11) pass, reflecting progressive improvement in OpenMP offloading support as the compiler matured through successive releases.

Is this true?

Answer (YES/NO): NO